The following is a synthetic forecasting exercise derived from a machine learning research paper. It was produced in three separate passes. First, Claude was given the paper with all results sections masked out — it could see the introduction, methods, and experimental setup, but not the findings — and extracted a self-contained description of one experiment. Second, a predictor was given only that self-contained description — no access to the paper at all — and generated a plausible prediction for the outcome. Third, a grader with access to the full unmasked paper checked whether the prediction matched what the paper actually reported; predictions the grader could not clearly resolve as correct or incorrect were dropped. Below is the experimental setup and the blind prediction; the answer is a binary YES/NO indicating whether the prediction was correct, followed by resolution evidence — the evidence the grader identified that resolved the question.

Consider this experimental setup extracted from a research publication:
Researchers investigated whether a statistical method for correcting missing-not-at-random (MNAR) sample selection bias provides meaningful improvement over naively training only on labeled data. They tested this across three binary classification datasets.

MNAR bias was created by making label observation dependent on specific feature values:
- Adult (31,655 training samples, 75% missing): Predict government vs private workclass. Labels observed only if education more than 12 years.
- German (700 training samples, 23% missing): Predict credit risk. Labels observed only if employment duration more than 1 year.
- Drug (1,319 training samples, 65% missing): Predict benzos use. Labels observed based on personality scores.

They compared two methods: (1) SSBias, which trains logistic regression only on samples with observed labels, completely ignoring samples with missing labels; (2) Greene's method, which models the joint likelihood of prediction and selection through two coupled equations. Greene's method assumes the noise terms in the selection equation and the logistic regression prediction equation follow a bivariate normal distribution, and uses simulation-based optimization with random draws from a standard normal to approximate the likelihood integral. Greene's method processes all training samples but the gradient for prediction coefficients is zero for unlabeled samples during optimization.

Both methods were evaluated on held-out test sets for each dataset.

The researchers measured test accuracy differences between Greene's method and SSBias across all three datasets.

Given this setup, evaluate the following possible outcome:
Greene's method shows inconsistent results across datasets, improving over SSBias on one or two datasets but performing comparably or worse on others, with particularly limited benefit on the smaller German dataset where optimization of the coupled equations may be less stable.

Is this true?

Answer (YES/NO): NO